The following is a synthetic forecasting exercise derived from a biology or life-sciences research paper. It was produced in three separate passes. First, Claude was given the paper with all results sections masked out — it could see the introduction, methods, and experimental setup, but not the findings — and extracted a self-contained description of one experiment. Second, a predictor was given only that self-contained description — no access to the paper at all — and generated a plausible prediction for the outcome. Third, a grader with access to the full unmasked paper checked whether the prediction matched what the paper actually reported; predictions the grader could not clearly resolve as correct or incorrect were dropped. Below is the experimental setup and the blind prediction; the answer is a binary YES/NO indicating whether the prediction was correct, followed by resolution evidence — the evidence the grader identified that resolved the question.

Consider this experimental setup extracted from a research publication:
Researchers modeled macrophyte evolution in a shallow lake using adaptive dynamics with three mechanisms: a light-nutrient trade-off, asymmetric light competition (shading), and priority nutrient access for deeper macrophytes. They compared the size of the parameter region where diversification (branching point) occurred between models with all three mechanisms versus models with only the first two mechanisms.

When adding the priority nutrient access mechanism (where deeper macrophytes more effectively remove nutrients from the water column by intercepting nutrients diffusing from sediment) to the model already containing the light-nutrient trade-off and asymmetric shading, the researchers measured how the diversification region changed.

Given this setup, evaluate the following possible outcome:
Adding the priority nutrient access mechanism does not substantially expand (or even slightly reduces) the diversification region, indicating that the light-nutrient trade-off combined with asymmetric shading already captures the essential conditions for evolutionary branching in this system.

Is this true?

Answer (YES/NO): YES